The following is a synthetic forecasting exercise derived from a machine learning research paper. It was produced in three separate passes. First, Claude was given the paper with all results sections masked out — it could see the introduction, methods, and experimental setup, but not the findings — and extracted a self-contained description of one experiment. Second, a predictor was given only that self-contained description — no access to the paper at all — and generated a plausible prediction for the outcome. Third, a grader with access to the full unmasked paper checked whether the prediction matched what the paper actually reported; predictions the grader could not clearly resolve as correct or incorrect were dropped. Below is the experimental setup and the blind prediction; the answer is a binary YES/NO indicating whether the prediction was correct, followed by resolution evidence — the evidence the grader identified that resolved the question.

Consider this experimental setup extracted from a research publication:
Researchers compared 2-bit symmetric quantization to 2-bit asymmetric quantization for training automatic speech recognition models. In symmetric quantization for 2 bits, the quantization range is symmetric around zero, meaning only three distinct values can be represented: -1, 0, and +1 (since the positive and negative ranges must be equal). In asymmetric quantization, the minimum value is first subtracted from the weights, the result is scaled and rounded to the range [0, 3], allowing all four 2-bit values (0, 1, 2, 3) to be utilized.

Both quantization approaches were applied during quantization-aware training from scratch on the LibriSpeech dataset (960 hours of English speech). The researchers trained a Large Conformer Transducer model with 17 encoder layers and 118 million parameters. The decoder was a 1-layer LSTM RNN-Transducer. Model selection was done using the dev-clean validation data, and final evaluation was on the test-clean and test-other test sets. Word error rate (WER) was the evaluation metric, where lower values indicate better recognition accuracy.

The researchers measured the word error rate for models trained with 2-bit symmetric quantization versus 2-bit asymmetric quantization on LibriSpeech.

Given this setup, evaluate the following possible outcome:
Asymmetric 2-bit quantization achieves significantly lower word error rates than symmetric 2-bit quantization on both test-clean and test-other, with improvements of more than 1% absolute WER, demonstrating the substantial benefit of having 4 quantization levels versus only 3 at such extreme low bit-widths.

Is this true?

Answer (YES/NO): YES